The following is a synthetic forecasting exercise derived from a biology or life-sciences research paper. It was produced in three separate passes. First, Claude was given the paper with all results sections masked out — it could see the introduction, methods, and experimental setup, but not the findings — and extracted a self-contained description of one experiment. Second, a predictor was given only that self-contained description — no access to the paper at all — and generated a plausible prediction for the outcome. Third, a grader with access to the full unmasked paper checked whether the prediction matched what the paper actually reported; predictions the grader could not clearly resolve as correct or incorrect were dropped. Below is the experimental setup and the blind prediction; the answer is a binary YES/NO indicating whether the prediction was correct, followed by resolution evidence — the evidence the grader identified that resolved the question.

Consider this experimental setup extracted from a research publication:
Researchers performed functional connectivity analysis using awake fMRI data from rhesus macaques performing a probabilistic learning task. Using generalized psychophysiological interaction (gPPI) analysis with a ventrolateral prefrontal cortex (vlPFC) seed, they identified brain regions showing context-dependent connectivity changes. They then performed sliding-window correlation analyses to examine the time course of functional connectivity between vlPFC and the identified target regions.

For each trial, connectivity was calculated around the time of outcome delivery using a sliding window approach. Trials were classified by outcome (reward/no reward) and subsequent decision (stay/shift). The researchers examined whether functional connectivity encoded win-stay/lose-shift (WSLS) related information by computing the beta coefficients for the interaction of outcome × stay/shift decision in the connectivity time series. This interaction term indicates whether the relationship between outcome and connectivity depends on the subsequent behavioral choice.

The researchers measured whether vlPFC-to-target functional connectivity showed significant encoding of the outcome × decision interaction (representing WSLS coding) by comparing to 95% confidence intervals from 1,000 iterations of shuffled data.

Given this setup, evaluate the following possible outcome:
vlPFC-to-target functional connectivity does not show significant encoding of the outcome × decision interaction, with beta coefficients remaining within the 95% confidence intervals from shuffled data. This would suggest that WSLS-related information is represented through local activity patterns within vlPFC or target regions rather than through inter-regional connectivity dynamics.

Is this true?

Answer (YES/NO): NO